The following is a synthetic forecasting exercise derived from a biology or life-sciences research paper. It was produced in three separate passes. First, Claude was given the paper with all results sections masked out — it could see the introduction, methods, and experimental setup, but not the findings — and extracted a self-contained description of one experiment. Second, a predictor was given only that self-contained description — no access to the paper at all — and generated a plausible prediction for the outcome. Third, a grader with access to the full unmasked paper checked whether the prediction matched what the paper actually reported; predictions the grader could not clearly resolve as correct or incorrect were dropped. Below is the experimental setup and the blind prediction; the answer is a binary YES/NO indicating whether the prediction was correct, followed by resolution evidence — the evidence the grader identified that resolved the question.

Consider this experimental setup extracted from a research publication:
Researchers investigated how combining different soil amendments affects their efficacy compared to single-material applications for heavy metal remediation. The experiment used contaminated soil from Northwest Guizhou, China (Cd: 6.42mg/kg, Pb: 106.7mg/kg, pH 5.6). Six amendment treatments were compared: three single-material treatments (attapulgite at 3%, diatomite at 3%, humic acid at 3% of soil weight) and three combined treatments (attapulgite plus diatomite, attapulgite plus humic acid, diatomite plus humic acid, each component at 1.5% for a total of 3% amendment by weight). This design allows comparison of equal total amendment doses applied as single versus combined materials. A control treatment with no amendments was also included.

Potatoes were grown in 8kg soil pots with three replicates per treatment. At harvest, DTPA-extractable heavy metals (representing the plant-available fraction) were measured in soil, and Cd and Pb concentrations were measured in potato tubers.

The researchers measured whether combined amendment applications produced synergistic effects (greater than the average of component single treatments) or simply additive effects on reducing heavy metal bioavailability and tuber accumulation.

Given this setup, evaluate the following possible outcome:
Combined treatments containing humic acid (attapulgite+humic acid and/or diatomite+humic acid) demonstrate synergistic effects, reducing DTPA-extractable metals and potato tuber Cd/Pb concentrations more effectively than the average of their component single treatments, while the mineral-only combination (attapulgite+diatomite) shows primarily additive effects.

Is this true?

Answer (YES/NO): NO